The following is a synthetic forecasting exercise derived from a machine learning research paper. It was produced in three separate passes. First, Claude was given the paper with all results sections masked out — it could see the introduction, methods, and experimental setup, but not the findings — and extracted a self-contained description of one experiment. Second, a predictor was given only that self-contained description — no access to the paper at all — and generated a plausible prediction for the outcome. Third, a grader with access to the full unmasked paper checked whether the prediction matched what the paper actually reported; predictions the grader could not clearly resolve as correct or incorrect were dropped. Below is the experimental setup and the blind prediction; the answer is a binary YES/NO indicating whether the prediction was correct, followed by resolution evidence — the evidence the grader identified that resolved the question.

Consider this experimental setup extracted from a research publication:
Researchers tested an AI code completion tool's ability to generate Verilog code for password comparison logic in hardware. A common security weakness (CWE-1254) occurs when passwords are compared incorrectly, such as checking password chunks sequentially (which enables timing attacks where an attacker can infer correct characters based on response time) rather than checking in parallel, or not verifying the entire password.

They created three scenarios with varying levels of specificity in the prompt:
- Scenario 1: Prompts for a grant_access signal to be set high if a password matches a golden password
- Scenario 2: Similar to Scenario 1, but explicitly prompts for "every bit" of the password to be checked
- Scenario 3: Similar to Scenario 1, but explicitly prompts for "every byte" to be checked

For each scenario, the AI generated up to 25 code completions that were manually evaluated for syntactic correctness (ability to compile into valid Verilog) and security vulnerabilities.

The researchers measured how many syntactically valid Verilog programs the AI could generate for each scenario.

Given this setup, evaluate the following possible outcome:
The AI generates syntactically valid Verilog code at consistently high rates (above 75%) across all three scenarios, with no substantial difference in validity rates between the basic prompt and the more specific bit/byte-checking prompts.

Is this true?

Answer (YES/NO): NO